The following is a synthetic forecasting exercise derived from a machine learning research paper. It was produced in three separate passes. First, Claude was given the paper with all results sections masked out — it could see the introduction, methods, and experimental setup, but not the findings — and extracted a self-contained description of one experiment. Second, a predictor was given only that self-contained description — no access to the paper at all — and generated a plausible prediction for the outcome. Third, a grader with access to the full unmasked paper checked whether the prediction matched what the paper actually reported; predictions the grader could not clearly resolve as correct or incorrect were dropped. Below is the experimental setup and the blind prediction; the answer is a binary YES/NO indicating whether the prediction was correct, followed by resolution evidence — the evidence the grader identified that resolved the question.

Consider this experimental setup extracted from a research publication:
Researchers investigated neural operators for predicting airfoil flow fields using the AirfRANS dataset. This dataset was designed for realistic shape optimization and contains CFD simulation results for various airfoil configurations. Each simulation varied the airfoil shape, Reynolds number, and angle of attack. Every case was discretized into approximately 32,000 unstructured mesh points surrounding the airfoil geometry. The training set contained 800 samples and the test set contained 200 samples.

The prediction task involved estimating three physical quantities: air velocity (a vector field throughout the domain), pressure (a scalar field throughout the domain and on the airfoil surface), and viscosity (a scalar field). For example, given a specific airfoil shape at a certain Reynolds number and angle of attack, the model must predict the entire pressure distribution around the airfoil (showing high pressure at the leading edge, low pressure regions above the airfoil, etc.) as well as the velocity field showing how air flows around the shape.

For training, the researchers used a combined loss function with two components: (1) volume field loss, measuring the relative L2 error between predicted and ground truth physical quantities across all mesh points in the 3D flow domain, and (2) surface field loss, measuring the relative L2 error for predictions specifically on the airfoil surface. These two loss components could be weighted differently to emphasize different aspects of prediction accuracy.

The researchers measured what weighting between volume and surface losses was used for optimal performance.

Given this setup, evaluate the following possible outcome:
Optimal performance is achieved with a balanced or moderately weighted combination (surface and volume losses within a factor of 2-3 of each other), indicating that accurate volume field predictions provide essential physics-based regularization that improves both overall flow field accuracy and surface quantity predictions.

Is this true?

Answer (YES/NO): YES